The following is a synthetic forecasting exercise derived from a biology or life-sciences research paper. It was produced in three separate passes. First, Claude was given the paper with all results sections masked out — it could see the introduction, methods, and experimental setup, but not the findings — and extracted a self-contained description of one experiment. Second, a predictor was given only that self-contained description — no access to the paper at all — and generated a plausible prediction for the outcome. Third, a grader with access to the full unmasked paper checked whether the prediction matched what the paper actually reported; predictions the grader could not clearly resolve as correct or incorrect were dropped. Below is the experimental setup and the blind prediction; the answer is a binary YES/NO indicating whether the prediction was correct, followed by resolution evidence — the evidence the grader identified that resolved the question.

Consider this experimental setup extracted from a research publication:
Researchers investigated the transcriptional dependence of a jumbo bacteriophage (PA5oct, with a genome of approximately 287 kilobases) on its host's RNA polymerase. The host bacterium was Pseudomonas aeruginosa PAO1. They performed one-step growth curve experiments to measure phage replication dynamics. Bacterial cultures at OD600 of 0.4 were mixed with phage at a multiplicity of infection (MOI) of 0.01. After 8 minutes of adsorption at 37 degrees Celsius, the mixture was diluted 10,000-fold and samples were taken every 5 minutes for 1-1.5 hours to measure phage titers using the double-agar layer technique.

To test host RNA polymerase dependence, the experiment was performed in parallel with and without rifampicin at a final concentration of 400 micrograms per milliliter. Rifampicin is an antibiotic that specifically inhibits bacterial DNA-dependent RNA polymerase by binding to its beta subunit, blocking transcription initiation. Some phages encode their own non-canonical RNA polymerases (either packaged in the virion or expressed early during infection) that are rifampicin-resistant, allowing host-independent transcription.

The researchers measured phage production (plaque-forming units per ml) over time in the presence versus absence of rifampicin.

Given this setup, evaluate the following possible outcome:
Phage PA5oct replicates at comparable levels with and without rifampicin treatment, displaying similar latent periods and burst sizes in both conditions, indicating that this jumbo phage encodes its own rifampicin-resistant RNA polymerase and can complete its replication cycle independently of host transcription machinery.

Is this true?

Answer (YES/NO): NO